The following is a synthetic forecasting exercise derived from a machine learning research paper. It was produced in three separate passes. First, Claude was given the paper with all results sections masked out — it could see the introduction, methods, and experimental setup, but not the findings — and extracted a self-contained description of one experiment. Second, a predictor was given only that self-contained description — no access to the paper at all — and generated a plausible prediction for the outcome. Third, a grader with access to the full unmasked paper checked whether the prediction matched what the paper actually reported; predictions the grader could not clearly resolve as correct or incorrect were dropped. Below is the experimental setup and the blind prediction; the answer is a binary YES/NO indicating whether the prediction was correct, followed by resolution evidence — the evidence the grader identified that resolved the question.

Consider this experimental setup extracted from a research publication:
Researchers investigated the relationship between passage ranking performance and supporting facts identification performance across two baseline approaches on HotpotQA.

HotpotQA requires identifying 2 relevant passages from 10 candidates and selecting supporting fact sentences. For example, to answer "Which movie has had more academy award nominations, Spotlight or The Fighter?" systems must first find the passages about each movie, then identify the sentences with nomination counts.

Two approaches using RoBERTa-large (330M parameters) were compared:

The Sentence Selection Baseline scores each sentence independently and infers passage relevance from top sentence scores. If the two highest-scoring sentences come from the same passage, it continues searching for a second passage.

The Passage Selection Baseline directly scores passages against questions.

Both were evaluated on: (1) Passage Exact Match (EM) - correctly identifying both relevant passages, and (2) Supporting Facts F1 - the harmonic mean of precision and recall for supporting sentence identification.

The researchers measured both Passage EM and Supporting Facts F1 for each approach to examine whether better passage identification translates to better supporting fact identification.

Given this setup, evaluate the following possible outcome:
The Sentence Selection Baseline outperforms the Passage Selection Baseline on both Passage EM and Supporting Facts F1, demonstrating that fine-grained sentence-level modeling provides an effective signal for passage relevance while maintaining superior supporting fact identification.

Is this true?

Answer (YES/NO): NO